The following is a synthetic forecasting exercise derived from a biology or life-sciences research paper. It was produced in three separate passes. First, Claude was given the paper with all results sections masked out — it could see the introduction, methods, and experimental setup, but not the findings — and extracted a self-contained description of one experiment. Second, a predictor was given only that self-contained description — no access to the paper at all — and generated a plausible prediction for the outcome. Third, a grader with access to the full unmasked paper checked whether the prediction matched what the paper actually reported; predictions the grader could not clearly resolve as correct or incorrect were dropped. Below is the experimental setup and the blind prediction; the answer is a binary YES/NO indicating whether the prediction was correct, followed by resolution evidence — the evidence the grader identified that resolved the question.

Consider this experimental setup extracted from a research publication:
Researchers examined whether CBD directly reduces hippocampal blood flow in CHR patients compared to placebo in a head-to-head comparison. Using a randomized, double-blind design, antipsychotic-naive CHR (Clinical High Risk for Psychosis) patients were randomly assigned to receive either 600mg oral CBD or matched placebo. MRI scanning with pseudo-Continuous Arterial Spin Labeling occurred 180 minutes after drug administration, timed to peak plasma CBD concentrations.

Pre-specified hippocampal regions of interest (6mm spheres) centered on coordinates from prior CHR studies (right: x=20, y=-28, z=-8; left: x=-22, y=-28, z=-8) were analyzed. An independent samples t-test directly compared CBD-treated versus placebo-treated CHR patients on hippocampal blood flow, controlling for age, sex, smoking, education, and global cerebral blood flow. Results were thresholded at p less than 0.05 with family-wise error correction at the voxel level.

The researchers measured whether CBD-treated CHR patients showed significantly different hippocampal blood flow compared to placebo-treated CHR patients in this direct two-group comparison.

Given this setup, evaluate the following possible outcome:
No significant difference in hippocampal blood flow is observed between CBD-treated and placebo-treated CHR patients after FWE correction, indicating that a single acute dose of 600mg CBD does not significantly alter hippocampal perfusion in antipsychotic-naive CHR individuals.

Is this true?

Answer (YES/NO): YES